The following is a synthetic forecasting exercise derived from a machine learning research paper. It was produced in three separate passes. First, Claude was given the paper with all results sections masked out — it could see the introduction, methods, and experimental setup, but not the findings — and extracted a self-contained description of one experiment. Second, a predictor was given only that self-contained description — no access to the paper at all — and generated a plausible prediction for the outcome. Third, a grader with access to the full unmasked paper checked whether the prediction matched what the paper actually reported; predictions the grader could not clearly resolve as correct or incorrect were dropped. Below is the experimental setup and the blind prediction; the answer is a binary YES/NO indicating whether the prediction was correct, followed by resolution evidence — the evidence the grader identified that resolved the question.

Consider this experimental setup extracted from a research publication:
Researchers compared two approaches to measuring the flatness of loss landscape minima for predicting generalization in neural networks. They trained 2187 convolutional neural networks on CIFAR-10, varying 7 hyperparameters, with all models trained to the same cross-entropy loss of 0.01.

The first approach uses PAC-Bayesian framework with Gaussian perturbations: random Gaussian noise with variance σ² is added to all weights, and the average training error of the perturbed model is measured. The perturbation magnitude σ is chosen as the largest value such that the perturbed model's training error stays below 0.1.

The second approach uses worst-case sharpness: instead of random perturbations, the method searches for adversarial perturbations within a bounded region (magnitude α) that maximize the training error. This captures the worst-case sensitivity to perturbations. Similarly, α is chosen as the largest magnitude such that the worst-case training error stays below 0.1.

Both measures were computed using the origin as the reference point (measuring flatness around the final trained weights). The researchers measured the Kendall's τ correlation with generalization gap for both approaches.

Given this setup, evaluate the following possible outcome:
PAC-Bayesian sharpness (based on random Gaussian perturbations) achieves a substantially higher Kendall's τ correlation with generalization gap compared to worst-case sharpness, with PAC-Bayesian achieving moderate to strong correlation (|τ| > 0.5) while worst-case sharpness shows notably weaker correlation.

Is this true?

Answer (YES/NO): NO